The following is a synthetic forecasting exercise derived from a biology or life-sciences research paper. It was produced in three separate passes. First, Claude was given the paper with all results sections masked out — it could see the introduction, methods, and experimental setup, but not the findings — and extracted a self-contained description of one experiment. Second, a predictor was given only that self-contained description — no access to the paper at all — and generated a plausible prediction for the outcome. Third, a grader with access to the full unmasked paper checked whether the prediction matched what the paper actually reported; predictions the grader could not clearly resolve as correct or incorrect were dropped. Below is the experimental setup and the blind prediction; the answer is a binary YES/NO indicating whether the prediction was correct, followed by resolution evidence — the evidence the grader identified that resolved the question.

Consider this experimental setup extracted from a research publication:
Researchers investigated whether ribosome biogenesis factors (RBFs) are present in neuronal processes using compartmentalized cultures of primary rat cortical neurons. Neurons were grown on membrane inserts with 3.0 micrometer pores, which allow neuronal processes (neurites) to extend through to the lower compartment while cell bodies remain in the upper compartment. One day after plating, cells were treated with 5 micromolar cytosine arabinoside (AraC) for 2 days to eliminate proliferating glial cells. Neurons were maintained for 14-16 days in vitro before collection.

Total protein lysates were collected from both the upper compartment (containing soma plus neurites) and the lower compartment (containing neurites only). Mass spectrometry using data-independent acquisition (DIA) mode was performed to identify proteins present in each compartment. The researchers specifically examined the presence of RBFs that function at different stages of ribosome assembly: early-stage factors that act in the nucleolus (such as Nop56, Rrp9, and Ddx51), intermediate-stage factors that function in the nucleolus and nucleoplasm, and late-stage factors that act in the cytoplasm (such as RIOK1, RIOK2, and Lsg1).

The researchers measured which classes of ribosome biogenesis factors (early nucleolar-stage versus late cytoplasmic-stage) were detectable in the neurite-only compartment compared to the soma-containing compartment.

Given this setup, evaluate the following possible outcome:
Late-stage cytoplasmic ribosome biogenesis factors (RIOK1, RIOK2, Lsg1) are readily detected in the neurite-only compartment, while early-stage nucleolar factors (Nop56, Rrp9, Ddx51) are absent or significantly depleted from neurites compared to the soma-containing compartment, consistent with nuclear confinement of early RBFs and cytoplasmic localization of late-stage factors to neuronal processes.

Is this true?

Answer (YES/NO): YES